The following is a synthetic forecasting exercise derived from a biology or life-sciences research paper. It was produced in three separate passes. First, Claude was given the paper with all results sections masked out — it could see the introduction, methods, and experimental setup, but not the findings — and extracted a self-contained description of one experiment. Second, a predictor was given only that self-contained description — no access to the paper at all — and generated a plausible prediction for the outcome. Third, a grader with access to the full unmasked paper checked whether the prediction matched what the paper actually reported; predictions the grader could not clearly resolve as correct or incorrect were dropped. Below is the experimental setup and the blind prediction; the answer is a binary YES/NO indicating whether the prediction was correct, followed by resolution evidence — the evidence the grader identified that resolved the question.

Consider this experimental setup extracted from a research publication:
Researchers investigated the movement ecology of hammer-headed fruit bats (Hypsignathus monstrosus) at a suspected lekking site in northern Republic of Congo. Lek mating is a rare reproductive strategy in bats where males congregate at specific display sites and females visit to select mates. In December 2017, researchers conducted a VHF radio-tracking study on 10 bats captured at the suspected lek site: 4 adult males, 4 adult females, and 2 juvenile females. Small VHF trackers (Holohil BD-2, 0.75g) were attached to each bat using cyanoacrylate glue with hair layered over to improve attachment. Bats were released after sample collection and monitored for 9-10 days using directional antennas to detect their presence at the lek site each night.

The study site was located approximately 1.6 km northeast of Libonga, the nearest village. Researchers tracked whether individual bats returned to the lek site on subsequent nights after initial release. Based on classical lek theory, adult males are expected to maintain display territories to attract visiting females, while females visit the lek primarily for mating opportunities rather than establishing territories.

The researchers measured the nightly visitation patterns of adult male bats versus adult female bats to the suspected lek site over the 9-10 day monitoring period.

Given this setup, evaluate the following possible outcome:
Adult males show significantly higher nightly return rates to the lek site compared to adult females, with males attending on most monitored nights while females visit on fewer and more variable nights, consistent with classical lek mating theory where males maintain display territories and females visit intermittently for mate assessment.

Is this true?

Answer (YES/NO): YES